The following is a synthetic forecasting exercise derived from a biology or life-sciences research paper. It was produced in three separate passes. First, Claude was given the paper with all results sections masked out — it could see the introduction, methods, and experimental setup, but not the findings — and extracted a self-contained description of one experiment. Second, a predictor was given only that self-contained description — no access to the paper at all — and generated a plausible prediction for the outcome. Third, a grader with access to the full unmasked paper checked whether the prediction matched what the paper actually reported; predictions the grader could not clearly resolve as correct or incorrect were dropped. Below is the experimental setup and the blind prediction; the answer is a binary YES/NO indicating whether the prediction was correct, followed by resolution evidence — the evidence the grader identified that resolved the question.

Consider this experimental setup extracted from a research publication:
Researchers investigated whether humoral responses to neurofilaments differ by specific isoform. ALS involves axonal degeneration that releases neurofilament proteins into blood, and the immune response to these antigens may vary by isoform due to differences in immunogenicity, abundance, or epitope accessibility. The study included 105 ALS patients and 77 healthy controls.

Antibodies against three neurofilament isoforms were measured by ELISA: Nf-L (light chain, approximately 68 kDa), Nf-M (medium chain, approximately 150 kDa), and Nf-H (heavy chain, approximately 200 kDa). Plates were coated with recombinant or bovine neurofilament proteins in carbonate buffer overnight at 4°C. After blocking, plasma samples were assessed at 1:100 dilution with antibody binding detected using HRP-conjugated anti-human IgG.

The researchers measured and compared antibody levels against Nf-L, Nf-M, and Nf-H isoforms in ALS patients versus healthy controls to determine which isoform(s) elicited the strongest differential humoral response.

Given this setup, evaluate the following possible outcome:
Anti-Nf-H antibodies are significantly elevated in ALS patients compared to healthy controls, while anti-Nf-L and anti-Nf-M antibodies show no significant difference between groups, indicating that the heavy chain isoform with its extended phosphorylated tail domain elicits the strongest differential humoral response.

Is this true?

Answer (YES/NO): NO